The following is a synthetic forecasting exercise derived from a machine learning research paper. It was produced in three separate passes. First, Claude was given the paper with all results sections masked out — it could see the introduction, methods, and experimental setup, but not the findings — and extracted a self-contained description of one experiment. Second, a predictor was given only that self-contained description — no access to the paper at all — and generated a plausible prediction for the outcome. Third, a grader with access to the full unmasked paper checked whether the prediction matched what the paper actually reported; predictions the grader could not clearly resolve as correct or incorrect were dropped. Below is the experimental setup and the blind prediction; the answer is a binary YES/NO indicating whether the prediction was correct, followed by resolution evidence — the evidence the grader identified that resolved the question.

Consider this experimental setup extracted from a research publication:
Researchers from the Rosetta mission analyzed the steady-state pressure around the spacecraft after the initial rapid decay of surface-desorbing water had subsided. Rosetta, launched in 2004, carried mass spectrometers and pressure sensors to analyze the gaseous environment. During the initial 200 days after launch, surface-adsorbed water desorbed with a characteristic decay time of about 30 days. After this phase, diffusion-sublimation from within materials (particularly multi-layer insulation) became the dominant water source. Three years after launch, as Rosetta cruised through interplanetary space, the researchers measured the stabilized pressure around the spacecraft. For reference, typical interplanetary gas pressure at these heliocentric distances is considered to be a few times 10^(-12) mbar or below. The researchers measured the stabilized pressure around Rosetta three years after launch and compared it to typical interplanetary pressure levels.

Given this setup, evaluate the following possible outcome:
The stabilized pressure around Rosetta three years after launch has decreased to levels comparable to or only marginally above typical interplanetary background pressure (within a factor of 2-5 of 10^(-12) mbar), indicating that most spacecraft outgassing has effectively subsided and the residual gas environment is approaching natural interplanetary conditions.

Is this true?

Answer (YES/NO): NO